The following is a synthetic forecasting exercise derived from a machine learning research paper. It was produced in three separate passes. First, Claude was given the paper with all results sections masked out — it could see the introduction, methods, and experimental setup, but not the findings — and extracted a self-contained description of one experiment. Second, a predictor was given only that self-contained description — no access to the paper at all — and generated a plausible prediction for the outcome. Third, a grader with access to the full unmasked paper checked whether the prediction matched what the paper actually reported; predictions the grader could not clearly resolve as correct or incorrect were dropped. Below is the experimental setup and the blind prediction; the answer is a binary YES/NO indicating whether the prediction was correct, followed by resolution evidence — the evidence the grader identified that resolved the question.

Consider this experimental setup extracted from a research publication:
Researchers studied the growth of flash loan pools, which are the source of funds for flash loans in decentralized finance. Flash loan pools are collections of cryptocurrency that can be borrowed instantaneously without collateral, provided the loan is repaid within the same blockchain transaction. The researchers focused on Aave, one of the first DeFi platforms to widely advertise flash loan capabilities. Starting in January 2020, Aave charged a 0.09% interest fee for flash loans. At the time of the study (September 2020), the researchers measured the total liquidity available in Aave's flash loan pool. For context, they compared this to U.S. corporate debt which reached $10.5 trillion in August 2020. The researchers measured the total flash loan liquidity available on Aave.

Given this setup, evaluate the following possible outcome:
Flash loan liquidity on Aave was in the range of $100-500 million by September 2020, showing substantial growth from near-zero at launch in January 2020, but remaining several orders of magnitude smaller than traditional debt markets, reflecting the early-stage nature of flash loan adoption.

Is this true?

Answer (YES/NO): NO